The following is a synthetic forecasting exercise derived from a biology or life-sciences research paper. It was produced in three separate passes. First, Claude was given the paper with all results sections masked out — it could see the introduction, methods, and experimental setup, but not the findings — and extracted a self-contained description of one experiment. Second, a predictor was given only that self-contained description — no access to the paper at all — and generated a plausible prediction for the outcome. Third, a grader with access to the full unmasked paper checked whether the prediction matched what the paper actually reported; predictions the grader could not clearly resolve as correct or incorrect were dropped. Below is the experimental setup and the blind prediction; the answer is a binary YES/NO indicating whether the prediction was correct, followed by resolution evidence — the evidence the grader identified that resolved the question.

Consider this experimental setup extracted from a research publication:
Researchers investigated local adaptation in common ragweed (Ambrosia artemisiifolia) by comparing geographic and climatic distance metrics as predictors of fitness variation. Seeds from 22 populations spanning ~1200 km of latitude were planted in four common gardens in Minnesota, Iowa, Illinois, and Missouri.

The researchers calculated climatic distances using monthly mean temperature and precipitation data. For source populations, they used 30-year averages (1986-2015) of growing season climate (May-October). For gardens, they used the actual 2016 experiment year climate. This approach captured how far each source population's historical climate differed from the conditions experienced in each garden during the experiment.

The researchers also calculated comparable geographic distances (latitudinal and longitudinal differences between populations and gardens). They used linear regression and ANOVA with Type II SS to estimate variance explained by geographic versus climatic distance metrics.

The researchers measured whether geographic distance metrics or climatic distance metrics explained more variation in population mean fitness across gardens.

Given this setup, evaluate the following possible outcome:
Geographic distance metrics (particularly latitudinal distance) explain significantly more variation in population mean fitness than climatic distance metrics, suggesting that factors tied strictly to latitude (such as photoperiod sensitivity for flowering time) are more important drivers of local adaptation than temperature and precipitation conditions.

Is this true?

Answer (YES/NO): NO